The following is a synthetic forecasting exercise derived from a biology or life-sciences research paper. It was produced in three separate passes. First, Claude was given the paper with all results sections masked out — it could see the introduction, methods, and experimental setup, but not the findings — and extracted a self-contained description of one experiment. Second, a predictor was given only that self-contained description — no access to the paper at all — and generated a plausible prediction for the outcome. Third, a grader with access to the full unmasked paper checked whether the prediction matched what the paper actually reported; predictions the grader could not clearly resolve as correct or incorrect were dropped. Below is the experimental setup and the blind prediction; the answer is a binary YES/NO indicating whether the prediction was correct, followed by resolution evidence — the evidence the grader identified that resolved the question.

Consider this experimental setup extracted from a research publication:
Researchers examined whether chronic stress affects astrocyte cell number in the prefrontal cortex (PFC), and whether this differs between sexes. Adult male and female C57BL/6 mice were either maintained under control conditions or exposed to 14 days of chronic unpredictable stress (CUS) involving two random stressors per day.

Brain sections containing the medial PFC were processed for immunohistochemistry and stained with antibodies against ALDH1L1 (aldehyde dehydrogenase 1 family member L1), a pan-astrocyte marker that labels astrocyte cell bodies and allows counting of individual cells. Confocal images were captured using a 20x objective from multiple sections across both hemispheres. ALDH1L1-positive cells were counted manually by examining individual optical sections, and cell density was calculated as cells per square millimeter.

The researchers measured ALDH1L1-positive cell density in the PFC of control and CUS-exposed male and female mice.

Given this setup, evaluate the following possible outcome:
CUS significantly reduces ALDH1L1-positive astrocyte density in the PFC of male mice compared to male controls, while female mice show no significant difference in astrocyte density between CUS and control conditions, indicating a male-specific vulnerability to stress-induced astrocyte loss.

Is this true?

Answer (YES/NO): NO